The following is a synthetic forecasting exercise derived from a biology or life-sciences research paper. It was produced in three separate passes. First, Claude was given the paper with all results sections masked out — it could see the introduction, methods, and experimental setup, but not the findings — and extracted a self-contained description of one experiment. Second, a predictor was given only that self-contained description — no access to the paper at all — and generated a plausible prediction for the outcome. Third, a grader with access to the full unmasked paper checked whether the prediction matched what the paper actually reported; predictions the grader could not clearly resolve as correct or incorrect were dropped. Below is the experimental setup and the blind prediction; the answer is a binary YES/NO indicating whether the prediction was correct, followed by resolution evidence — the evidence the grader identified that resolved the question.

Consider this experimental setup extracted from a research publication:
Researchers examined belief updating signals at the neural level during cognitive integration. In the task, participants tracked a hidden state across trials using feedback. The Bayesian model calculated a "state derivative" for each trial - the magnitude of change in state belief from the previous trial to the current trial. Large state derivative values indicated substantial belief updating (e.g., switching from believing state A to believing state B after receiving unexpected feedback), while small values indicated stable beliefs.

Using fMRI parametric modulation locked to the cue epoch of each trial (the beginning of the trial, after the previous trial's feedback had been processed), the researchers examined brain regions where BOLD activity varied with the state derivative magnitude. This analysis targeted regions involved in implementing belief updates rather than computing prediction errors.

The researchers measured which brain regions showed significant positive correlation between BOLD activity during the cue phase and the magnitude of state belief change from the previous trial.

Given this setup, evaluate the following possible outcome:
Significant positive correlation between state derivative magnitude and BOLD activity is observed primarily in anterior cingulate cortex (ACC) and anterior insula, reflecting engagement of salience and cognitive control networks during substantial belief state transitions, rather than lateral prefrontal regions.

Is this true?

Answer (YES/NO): NO